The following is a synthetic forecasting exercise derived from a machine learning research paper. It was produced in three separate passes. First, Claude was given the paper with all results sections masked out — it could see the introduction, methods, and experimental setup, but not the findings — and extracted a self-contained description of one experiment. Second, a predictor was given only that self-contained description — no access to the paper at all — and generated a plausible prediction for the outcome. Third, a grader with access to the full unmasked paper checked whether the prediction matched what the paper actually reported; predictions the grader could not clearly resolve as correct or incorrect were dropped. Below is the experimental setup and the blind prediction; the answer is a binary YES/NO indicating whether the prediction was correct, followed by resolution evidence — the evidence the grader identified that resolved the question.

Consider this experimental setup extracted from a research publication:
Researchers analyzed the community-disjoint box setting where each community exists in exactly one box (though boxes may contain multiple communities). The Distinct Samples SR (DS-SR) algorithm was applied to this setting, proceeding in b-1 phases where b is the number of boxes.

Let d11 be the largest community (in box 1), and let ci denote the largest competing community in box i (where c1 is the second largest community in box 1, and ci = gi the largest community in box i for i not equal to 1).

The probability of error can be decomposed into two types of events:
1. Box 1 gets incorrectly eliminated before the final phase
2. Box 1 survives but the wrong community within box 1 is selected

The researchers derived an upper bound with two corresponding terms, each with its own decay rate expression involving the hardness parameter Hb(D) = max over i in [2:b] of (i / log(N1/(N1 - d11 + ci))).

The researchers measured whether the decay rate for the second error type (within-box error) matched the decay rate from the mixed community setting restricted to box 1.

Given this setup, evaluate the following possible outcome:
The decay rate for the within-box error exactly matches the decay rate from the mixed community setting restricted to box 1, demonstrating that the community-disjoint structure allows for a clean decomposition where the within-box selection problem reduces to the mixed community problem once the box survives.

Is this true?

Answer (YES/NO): NO